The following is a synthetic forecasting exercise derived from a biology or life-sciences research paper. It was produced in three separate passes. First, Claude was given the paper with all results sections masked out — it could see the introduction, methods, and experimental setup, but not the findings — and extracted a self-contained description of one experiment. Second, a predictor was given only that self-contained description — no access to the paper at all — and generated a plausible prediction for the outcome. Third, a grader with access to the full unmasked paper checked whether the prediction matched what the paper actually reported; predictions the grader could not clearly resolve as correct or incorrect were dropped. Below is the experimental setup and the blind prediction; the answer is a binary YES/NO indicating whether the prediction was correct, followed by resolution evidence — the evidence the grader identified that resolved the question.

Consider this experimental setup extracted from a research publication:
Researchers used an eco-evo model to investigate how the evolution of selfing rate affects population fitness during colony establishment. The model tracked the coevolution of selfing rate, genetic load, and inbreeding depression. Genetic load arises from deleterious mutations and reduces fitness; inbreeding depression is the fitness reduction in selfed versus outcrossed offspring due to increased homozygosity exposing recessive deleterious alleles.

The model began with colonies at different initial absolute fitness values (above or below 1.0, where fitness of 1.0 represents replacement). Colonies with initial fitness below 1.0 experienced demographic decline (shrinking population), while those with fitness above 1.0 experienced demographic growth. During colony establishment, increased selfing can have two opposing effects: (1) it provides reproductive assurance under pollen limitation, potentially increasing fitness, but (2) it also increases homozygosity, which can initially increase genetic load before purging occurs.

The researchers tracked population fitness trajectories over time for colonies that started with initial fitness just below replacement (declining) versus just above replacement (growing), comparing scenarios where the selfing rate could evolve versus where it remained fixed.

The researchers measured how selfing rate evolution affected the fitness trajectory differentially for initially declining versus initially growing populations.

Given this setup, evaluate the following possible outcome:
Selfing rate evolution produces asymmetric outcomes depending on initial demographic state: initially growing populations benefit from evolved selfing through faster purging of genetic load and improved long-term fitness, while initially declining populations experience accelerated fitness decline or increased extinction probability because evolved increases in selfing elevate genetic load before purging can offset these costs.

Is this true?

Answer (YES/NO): YES